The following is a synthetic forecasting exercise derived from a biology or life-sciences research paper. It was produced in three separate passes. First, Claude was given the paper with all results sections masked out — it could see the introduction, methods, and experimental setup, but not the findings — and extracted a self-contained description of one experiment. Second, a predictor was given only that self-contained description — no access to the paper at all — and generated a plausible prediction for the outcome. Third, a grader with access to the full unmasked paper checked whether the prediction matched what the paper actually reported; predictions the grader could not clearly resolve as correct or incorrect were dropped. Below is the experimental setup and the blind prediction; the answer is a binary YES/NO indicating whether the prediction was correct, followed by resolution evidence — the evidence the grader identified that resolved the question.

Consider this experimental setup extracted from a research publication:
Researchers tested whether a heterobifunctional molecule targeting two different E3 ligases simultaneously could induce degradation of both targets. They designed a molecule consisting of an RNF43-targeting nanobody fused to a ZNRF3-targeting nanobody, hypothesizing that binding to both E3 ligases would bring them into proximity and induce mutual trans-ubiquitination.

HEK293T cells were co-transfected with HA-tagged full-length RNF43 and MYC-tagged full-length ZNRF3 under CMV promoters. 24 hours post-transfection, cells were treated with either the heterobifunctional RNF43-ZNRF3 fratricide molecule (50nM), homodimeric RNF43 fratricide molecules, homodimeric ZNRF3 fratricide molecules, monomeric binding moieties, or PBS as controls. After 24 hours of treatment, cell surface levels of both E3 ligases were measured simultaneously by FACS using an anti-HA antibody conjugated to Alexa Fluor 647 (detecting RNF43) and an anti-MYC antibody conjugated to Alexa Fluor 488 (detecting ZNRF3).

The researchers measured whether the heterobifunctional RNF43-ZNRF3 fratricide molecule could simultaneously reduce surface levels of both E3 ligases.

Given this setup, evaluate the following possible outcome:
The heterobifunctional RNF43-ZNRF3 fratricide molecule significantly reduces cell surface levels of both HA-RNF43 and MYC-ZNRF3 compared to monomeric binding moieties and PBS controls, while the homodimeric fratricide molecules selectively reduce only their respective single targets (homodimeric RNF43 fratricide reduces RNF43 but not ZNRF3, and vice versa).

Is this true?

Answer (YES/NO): YES